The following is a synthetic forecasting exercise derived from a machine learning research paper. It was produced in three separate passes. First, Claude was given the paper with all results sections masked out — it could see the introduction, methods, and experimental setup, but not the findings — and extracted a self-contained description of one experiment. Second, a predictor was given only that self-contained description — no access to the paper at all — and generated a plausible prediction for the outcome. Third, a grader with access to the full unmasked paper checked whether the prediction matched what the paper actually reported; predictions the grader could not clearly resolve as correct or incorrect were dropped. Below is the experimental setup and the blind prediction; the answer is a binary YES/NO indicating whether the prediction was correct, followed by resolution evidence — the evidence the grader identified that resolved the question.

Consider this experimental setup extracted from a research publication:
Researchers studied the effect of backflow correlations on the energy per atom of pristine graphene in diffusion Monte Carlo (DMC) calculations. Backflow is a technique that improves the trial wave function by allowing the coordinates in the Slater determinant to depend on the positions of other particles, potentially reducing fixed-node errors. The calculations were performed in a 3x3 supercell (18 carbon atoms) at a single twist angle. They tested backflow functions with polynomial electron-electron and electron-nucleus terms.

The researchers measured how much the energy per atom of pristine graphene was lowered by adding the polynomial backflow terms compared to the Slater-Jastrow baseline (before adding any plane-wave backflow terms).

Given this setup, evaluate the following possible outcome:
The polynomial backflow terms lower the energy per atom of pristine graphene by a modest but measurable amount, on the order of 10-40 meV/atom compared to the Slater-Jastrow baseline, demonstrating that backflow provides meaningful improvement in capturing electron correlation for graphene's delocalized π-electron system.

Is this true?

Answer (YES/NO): NO